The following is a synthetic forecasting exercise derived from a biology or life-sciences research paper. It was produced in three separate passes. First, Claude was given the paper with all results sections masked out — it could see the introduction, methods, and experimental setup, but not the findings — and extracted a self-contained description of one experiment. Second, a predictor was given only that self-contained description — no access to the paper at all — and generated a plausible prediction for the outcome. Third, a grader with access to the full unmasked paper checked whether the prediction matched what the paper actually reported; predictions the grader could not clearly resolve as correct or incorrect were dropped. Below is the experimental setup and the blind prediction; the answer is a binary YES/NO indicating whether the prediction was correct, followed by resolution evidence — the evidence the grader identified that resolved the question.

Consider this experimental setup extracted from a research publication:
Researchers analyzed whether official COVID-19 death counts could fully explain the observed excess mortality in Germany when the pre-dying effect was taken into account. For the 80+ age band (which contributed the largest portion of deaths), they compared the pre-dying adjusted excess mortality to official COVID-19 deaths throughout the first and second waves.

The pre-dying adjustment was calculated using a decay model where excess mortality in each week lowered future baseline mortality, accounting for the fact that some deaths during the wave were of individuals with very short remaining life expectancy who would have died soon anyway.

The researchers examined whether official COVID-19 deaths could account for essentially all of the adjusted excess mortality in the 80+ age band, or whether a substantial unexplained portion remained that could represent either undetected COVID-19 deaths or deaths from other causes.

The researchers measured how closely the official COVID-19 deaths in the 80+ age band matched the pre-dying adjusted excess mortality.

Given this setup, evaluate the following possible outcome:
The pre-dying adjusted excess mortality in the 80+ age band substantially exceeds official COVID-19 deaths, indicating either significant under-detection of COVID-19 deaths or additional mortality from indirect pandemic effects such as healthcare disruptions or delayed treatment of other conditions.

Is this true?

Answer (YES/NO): YES